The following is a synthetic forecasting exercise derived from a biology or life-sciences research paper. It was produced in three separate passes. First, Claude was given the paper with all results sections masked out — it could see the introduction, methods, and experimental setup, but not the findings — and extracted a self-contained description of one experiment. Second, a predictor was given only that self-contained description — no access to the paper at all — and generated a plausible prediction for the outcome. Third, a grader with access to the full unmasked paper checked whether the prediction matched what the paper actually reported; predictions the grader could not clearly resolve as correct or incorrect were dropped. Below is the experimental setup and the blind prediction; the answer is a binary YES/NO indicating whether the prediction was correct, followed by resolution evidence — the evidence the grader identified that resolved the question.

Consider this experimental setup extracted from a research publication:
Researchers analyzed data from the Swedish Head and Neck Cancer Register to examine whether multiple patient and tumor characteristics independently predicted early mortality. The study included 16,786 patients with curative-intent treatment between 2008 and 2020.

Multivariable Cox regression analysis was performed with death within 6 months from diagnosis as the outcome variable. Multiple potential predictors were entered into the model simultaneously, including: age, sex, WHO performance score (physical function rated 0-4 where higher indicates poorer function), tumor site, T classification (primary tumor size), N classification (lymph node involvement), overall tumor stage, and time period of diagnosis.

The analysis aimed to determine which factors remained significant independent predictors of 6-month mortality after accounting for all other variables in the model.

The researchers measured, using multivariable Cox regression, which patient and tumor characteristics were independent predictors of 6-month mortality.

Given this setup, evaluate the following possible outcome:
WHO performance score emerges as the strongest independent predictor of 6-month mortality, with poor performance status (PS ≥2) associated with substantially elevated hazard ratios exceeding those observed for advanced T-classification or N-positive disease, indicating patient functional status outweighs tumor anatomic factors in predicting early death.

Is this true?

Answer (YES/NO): YES